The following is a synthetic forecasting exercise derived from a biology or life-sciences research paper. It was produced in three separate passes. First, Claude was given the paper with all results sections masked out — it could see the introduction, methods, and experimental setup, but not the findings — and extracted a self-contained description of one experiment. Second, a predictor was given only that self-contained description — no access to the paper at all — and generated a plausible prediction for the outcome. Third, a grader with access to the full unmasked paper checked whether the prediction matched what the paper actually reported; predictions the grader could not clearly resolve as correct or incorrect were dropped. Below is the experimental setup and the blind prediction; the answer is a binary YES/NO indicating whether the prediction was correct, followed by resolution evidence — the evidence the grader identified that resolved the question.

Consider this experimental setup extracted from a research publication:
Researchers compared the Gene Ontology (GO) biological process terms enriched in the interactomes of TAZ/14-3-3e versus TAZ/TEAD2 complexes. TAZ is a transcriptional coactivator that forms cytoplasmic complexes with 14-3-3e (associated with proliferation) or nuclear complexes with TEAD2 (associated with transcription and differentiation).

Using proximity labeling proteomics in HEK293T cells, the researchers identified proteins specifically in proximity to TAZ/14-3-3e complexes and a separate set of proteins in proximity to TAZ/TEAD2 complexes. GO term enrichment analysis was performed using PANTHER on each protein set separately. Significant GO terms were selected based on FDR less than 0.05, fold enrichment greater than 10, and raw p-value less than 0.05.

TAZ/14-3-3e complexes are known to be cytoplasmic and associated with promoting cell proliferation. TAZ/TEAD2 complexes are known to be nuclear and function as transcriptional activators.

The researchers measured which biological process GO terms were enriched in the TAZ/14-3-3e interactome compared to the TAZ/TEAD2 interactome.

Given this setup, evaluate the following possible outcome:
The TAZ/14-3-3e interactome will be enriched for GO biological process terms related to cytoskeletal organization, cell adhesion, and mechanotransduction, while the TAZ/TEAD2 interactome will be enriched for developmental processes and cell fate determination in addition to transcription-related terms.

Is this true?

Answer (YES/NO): NO